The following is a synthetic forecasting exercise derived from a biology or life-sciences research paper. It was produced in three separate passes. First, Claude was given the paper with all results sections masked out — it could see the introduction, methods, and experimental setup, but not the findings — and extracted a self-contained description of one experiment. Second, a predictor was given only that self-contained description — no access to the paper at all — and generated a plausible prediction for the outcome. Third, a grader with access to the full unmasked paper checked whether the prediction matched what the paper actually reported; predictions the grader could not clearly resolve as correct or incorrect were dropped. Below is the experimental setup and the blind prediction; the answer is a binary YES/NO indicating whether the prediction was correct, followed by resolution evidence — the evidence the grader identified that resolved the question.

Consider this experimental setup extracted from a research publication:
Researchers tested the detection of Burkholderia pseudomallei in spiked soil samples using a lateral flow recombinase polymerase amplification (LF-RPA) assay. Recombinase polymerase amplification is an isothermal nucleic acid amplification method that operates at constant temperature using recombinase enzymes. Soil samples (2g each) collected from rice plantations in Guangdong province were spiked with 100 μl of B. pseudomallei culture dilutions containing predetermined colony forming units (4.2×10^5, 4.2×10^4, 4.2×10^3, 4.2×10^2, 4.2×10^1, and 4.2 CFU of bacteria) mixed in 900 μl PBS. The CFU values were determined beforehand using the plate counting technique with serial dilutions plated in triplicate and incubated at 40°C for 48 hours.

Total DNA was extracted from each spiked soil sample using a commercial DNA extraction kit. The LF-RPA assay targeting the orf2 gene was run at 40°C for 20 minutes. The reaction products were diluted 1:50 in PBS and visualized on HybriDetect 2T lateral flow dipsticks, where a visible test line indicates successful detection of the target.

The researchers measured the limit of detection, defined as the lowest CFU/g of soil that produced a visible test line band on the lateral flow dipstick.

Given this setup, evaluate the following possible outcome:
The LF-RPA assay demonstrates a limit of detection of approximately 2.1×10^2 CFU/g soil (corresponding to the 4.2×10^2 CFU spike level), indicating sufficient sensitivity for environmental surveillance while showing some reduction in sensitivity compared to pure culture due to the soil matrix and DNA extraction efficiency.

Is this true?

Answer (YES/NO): NO